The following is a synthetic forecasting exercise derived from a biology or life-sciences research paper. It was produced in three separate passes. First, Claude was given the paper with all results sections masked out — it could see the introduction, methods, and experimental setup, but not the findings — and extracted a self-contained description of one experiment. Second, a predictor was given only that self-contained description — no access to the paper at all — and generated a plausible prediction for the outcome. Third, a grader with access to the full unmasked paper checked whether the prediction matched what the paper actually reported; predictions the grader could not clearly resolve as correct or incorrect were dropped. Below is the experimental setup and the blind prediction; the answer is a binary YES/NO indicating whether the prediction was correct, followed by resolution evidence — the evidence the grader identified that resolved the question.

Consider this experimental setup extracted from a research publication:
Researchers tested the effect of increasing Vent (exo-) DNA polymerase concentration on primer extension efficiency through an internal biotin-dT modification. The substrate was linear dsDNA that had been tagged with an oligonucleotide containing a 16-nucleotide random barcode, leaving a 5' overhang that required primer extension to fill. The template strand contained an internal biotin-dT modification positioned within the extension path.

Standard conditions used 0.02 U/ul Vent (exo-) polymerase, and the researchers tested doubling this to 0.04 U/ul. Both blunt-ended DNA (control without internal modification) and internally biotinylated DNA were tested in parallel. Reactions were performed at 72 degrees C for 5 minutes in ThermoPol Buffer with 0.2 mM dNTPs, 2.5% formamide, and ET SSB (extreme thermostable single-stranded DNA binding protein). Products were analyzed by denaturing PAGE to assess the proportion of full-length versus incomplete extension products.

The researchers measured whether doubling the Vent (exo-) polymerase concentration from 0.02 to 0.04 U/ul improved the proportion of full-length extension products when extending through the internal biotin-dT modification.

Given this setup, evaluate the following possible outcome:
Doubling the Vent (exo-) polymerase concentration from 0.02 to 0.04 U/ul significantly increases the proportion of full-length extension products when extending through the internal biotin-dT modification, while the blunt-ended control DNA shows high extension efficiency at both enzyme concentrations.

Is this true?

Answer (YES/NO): NO